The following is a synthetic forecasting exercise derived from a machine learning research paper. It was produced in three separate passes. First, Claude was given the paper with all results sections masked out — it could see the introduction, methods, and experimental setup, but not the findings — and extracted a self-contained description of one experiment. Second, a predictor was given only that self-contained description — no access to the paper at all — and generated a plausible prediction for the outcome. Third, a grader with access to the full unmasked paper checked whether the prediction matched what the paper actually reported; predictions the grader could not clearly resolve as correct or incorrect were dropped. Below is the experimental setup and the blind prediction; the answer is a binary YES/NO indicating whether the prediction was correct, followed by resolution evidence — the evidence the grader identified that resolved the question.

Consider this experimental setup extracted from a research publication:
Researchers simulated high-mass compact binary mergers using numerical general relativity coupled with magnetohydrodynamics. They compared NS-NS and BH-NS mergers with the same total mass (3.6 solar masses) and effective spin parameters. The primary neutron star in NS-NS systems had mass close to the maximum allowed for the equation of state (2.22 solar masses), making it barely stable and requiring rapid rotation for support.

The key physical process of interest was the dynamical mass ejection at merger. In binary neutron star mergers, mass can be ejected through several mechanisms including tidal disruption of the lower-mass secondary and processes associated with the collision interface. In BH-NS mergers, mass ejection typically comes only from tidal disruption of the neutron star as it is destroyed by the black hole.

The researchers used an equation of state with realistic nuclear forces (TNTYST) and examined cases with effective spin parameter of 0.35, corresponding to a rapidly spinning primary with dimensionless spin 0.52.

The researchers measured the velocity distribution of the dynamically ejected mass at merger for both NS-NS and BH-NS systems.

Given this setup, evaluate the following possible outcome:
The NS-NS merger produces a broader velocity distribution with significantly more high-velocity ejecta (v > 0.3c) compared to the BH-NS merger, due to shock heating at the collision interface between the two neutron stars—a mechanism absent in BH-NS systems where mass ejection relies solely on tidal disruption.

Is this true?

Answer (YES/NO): NO